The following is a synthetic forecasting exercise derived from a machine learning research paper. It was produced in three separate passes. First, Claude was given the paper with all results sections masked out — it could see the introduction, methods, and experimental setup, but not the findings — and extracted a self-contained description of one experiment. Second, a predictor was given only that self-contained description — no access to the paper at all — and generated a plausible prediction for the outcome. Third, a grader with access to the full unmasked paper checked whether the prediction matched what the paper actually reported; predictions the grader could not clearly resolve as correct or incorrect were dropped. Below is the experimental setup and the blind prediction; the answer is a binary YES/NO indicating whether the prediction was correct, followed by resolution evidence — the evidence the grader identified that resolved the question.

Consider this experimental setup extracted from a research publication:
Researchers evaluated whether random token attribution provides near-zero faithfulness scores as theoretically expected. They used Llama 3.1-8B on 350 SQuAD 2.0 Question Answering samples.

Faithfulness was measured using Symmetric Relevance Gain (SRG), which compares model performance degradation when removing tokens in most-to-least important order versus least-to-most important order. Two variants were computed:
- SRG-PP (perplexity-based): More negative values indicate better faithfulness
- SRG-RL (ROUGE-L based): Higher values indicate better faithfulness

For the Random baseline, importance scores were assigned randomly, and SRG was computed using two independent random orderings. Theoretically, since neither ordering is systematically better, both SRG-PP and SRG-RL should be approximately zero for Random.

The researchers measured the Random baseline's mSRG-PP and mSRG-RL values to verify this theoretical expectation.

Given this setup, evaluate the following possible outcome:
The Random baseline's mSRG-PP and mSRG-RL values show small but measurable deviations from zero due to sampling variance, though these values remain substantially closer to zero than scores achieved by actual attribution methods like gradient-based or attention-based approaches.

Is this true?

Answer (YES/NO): YES